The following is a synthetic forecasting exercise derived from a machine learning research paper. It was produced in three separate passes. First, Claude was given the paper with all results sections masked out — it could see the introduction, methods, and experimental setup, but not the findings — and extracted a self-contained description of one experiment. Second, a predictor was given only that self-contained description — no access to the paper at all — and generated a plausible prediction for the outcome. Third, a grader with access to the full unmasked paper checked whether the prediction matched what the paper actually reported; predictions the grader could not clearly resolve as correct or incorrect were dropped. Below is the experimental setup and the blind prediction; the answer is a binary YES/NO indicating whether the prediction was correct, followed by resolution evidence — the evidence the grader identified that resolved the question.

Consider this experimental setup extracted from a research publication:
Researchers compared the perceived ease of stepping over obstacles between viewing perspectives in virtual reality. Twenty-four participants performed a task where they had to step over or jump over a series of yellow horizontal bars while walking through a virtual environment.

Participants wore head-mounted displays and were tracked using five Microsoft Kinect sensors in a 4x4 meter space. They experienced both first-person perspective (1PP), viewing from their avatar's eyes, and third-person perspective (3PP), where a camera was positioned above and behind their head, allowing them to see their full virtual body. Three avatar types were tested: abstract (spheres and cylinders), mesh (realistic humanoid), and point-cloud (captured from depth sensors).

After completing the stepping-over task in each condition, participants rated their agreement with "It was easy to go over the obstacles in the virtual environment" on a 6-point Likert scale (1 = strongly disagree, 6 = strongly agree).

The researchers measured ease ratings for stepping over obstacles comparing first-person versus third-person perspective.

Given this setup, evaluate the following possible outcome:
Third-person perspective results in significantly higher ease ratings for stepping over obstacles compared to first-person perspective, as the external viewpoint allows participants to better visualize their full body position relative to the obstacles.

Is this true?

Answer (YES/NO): NO